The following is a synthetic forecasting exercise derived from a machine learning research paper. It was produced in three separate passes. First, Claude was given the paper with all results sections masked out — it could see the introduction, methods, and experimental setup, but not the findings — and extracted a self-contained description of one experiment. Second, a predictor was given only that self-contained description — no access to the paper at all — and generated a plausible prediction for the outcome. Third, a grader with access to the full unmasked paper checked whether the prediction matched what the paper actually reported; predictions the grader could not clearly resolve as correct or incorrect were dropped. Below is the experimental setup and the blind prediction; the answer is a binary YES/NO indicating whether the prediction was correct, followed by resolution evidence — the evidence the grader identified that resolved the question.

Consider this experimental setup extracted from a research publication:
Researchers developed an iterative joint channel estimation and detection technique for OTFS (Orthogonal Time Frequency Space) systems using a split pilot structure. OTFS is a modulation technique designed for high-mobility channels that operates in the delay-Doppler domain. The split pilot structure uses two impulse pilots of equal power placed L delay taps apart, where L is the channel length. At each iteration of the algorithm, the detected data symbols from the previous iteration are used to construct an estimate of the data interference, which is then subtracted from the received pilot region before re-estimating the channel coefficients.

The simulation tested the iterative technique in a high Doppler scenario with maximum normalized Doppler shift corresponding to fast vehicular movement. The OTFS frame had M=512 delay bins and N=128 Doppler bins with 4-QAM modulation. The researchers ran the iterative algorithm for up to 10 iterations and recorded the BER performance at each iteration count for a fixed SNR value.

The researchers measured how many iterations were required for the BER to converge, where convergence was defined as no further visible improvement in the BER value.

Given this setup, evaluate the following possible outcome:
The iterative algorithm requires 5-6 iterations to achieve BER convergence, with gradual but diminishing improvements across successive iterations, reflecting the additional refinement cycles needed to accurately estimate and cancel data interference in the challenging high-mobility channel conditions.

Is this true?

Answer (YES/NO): NO